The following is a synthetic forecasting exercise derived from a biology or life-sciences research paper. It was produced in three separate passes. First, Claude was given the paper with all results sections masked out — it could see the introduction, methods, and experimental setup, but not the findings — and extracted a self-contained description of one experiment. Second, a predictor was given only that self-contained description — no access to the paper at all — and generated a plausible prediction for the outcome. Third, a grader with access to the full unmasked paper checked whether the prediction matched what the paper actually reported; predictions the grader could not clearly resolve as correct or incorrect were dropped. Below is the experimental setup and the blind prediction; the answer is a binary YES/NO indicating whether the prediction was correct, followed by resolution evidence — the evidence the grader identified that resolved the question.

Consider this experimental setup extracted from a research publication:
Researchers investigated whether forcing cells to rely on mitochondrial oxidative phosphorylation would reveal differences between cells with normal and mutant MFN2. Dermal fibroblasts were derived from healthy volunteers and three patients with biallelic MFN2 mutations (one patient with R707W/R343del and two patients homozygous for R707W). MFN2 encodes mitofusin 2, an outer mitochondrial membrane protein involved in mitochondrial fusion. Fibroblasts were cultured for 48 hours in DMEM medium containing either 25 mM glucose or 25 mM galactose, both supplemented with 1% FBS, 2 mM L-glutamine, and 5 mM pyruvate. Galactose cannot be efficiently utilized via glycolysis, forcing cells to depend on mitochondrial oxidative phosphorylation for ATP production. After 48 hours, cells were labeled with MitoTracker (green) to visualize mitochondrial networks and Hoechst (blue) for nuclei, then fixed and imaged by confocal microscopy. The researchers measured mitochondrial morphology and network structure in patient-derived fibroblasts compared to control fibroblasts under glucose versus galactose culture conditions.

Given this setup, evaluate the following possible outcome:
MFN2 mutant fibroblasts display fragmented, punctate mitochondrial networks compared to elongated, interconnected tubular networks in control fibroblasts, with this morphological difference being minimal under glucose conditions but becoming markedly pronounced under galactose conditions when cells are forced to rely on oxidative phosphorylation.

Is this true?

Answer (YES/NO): NO